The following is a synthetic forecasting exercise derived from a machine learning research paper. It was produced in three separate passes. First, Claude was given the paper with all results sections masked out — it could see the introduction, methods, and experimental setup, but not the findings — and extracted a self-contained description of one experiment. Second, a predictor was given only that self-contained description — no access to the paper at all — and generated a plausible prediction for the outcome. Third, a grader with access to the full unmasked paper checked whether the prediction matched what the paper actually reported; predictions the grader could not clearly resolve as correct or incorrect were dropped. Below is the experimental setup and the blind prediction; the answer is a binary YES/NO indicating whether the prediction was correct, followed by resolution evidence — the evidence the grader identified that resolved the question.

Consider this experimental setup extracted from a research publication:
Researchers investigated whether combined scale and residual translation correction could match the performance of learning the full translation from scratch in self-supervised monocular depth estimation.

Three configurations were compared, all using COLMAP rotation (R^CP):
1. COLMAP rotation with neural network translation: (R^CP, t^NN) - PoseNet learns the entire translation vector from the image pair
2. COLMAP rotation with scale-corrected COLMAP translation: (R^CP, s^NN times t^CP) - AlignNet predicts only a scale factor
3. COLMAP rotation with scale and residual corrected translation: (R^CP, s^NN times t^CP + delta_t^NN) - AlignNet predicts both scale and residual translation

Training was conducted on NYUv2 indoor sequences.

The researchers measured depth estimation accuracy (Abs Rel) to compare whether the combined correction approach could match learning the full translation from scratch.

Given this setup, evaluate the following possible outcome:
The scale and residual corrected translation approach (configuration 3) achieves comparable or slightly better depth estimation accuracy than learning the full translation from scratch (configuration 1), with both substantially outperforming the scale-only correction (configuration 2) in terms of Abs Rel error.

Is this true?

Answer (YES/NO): YES